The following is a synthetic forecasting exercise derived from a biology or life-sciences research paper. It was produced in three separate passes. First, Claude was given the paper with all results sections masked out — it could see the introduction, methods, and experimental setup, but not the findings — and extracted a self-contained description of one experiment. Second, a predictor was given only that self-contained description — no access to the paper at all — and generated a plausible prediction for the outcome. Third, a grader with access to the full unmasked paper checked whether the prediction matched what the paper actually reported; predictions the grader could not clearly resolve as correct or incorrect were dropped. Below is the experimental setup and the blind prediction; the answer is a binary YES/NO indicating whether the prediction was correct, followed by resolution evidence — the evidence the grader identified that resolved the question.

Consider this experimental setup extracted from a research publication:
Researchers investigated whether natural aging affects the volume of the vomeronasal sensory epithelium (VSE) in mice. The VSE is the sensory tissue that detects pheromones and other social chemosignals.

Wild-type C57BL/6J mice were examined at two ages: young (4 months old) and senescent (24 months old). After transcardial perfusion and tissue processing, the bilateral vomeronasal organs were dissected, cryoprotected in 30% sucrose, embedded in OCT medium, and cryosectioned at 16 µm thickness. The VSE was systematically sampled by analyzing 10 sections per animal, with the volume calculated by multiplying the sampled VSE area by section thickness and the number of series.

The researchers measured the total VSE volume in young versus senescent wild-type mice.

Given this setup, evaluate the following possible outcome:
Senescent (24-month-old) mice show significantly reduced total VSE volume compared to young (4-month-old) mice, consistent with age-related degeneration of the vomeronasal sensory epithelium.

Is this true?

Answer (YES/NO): YES